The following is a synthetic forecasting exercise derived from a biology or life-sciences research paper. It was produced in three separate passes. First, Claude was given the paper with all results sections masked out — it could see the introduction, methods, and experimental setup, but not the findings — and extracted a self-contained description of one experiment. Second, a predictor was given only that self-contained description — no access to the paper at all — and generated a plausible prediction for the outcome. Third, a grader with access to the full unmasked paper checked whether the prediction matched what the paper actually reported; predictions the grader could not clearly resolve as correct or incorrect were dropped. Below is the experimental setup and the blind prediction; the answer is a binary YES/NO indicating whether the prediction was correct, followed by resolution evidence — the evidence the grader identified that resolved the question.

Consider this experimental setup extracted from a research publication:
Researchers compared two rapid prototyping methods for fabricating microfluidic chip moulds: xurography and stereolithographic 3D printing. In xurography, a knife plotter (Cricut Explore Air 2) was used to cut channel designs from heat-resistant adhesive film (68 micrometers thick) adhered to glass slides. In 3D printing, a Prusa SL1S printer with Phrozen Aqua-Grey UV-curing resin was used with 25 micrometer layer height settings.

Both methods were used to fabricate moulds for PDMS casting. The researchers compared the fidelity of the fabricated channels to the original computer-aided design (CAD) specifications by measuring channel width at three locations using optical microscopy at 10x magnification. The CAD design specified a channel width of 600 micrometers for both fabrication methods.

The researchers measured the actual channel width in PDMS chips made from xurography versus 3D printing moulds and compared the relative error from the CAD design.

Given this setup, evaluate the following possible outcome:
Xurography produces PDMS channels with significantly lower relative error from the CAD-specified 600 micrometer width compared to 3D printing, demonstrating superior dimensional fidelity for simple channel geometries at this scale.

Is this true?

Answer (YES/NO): NO